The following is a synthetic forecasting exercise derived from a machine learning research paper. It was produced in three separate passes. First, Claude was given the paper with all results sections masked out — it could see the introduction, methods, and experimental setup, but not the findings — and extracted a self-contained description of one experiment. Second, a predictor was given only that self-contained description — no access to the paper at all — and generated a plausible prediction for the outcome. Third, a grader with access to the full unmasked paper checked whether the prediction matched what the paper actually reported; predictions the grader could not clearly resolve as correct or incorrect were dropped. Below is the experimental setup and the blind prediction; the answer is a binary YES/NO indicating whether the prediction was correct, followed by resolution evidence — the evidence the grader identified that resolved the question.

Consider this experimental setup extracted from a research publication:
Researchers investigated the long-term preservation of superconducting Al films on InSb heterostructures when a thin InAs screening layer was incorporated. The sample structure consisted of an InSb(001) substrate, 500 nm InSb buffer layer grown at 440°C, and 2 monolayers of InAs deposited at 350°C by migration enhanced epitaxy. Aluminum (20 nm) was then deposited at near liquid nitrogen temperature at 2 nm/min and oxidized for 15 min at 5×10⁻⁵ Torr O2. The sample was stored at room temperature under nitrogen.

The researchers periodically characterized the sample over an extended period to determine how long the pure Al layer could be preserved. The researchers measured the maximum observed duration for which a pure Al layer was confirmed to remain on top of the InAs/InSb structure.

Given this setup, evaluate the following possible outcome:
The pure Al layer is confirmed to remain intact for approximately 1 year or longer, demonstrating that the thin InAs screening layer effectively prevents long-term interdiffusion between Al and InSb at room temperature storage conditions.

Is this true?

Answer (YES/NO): YES